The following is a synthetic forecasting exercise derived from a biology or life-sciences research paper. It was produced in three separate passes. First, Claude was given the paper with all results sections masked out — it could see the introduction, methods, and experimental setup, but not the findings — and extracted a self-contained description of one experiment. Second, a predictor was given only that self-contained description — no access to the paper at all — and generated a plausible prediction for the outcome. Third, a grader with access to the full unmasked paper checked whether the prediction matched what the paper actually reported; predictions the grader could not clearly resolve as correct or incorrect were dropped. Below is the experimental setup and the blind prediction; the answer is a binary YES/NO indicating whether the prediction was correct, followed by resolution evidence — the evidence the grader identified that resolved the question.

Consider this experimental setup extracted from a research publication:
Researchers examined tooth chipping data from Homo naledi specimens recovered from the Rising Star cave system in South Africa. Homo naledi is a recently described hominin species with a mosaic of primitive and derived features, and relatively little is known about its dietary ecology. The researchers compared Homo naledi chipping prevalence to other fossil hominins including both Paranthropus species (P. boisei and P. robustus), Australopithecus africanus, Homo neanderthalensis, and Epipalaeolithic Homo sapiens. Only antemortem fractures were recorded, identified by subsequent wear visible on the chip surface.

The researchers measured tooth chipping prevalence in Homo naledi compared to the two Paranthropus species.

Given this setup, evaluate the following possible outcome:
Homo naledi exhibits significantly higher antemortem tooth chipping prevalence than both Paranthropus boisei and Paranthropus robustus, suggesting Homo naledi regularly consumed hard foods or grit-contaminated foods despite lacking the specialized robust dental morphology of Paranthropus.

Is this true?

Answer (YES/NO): YES